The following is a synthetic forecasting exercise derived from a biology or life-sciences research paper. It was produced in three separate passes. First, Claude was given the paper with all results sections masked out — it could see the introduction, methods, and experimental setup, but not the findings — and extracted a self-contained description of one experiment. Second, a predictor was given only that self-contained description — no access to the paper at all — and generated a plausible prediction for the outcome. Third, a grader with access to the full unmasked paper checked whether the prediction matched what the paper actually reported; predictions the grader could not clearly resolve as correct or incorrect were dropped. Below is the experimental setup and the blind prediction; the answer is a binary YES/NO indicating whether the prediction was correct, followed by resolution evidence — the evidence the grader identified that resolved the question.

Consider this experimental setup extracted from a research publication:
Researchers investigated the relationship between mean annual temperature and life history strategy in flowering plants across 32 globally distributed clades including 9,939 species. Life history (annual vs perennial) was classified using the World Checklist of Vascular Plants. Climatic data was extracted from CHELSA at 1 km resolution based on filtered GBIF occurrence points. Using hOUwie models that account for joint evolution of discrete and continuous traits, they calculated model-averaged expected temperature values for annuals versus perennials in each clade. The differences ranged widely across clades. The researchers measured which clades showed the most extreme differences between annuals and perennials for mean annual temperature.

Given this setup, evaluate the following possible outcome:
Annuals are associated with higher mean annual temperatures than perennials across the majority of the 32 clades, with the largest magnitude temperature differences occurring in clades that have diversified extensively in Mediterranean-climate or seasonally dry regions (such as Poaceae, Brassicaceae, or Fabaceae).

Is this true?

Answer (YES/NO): NO